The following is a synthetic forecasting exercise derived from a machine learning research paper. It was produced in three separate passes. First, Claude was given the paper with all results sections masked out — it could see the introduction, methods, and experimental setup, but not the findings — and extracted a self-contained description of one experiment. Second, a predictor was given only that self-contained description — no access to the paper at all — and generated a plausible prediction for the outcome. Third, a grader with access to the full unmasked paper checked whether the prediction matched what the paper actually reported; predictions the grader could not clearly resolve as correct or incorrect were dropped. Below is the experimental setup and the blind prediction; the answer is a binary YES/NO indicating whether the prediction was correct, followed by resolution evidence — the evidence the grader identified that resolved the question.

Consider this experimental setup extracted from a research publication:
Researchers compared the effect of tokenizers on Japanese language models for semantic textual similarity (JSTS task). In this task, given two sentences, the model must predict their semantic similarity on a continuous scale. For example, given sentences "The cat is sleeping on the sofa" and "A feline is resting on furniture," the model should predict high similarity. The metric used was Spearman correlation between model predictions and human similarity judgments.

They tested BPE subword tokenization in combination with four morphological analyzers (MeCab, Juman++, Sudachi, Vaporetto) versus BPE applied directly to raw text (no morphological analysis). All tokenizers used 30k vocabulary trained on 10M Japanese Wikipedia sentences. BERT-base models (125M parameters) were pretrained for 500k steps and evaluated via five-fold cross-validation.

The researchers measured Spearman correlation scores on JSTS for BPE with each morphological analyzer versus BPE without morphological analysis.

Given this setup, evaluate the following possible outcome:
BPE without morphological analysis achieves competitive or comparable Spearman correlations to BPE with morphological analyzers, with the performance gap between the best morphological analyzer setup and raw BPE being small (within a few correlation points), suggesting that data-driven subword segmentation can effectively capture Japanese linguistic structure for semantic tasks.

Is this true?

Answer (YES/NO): NO